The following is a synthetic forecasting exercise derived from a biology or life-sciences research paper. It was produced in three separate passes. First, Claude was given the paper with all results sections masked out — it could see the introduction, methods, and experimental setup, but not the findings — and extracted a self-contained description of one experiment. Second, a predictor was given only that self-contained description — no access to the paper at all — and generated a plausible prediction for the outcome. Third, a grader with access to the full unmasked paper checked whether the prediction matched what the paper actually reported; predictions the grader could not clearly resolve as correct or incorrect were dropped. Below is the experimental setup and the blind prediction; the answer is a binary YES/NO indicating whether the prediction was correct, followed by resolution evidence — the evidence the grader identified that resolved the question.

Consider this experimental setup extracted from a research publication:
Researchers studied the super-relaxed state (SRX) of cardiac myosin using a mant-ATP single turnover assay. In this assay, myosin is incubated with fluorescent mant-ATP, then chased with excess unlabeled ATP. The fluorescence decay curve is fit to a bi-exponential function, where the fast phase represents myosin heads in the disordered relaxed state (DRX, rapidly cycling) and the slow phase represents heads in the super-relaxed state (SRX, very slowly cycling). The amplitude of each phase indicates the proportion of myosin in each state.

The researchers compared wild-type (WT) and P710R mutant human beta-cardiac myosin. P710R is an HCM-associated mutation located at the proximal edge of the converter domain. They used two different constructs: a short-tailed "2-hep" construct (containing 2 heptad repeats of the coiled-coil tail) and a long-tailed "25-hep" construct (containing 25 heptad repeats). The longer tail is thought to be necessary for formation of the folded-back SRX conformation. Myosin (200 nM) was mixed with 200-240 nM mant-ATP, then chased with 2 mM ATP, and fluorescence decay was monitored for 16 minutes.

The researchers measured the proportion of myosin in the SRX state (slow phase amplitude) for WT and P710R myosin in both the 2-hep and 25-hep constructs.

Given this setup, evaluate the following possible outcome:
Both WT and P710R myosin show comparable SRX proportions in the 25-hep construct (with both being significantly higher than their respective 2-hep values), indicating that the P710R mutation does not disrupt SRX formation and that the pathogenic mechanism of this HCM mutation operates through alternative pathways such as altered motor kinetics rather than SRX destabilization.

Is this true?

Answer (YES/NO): NO